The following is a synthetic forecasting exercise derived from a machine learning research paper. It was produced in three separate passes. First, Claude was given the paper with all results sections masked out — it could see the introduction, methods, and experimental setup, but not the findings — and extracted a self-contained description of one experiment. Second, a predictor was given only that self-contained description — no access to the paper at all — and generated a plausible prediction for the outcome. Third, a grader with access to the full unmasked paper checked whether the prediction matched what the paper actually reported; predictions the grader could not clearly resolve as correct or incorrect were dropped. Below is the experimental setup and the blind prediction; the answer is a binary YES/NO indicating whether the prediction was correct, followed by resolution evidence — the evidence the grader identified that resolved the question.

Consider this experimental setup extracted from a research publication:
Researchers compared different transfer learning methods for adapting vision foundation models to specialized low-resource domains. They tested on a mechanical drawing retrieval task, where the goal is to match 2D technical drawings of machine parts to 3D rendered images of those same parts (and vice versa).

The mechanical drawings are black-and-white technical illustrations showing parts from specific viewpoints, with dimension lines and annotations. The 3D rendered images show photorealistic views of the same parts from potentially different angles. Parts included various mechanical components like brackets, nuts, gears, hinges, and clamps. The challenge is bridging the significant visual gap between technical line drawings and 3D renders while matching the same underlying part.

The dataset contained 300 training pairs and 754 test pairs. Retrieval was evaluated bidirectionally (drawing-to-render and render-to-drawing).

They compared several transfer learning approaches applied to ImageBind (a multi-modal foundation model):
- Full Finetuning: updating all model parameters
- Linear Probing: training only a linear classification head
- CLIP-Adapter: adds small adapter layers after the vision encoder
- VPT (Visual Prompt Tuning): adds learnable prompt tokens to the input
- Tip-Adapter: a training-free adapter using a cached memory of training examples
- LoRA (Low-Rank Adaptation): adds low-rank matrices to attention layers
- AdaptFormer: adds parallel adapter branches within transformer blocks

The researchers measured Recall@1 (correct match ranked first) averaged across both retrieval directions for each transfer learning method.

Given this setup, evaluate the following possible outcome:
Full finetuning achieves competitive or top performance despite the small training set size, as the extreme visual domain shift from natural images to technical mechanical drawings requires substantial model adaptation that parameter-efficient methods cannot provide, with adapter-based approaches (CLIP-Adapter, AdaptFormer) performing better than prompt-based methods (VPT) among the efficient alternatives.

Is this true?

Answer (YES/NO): NO